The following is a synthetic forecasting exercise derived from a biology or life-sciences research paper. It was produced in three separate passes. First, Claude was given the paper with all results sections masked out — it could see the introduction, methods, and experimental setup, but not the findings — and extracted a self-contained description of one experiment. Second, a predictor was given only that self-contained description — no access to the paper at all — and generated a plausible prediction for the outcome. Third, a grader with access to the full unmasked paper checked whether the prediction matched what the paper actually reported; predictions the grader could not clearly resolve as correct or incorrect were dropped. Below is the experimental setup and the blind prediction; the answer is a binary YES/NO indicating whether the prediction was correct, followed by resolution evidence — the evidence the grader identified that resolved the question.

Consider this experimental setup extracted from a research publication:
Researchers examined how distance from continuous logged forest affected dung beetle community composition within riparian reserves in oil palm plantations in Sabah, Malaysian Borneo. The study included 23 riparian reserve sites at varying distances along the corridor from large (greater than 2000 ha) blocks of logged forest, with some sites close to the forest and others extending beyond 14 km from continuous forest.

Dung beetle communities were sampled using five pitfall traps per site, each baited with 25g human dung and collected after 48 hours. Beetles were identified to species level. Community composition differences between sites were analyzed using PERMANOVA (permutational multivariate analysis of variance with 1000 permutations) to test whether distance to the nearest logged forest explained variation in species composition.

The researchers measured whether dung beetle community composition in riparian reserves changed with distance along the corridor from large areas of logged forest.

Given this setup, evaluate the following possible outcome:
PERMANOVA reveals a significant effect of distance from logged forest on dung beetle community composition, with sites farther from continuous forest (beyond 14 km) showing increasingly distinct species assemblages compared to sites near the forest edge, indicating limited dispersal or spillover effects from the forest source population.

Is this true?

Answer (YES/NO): NO